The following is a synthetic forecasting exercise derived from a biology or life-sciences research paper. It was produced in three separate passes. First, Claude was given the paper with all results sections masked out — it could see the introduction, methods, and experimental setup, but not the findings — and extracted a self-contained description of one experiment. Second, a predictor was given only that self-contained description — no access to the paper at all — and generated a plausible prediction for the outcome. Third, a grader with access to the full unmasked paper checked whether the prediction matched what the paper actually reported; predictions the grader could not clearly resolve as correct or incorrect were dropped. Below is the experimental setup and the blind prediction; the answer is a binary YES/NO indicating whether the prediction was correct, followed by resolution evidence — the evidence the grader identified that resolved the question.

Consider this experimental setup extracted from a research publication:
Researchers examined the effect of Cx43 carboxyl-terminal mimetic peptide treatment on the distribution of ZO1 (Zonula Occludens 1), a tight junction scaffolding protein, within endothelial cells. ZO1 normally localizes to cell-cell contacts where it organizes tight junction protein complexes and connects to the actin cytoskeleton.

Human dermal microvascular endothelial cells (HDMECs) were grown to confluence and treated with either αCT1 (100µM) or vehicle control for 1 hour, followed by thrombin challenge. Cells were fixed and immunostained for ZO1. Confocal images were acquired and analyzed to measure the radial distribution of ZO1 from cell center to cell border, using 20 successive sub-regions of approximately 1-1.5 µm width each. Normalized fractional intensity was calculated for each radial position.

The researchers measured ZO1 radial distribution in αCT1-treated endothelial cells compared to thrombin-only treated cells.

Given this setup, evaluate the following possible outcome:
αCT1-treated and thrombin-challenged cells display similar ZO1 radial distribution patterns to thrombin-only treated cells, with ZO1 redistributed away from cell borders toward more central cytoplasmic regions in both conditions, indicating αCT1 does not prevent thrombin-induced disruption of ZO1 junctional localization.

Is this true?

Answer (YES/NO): NO